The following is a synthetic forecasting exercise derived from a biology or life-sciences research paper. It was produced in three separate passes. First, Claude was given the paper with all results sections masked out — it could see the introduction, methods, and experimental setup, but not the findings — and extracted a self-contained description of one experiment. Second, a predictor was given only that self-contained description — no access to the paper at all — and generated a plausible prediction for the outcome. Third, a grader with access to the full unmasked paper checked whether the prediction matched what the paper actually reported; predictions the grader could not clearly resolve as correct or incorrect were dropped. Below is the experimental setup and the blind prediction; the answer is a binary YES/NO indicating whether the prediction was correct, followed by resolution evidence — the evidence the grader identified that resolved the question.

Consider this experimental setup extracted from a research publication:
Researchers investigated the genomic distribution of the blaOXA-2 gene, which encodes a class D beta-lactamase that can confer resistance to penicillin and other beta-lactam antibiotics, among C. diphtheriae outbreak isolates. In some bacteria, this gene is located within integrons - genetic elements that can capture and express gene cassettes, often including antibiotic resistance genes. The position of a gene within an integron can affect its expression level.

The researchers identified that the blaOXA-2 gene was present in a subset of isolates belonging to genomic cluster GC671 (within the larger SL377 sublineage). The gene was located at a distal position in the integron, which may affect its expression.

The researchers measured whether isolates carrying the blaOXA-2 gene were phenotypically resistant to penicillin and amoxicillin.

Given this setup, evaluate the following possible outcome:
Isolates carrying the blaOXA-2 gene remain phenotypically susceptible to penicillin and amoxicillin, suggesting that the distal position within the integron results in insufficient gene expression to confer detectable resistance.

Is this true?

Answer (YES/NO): YES